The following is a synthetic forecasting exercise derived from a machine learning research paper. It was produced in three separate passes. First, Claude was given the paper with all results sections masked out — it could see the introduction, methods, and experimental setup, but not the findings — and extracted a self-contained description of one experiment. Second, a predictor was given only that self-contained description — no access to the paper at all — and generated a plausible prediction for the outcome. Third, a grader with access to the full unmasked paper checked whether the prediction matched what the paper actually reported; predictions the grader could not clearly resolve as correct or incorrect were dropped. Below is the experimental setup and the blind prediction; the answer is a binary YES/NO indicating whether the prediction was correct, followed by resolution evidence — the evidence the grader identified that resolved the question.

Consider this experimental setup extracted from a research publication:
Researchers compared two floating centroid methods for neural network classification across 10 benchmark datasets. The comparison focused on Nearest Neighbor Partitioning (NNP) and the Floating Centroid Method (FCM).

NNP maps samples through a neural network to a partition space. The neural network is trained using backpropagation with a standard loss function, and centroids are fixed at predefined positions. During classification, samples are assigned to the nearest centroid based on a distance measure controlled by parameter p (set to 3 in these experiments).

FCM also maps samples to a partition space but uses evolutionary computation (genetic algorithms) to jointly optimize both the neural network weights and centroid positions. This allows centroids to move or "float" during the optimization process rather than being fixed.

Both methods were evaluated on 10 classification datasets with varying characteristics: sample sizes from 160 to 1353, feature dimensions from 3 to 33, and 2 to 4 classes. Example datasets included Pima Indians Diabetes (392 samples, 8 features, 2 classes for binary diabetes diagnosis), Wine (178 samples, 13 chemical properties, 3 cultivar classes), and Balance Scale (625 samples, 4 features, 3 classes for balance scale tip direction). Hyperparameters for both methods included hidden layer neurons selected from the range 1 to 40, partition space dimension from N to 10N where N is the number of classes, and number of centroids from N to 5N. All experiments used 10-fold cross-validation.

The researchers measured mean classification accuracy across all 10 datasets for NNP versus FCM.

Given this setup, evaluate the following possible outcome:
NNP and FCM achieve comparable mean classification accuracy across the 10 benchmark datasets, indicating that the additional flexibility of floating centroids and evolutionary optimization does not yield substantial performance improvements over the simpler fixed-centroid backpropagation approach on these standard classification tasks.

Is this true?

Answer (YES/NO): NO